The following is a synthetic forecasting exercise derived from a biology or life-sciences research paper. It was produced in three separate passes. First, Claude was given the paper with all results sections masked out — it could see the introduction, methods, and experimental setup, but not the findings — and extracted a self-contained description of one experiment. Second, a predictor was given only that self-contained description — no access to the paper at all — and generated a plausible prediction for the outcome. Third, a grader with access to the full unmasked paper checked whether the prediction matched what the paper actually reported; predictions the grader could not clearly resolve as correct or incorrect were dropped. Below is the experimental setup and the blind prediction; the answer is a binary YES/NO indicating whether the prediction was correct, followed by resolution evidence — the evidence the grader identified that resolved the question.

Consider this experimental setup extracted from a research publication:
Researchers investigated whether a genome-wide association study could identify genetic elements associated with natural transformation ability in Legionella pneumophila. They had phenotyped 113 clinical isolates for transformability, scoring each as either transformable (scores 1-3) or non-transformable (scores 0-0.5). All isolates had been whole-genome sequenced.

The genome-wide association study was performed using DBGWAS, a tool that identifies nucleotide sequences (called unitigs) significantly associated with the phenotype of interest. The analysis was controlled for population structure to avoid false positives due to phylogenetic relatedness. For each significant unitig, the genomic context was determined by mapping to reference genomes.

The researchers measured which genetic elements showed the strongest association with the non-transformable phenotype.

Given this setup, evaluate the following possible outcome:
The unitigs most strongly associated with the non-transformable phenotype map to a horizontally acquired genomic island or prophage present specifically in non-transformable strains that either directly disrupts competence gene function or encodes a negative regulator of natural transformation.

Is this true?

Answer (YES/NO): NO